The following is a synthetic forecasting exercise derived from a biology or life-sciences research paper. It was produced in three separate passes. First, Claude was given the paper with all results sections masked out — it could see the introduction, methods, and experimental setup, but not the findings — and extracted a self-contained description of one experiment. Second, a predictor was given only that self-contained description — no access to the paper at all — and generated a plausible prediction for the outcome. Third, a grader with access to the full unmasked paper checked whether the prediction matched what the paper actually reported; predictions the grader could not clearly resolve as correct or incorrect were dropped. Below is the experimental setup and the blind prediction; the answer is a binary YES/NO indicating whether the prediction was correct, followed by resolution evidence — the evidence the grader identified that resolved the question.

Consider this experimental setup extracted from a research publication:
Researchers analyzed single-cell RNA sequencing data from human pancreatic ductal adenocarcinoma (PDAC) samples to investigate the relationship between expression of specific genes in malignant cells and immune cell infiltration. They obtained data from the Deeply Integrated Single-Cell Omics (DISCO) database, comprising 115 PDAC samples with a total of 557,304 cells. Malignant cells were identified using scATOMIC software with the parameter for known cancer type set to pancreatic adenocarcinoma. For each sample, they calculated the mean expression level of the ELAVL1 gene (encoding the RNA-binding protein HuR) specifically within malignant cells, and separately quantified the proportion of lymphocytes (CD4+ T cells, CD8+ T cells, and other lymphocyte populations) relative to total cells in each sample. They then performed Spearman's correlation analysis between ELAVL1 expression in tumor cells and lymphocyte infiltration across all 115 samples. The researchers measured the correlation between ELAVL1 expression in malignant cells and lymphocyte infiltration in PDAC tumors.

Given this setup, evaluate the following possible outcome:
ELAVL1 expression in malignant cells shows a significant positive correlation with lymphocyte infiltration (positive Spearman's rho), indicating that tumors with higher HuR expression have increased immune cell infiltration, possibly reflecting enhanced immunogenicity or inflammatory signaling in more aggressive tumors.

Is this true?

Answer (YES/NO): NO